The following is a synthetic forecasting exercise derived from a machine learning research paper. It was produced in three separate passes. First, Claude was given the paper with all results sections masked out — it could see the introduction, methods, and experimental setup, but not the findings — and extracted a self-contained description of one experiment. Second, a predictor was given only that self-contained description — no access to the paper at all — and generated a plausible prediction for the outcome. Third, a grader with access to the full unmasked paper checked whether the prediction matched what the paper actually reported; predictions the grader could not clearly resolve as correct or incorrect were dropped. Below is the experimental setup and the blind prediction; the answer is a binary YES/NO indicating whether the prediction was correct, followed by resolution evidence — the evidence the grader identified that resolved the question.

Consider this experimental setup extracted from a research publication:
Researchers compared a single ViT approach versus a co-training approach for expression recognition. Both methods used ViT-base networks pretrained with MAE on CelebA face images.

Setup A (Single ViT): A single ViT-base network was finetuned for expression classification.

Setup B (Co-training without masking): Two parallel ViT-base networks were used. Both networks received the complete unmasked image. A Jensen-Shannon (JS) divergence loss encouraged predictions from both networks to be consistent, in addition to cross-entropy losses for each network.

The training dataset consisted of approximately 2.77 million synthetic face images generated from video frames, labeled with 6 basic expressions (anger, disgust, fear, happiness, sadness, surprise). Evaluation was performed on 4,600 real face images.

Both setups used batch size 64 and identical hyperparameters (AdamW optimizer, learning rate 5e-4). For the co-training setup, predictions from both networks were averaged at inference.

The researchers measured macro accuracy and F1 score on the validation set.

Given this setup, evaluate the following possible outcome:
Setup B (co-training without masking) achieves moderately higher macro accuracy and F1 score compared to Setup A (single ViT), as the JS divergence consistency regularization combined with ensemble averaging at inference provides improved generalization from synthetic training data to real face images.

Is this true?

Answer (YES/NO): NO